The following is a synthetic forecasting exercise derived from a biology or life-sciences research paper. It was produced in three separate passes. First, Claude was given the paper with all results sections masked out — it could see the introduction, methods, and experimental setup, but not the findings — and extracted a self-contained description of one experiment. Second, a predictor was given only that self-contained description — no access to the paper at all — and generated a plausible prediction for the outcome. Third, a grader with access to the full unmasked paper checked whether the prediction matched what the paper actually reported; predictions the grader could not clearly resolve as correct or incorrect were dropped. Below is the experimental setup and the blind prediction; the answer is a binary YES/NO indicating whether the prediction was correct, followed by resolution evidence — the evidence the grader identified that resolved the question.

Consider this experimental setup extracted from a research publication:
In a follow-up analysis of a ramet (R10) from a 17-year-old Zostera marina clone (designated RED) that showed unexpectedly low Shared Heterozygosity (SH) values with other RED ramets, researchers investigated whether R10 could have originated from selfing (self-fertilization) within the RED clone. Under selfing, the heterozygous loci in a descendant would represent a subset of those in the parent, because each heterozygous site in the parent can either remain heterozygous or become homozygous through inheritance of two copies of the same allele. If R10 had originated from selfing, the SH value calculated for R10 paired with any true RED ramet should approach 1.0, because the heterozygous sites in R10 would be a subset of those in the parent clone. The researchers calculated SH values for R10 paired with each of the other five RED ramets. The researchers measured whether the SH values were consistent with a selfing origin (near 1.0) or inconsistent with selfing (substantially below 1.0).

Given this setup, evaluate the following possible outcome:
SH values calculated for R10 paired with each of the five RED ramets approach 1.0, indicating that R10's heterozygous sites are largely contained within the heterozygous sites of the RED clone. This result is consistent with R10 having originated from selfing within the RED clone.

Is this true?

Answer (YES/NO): NO